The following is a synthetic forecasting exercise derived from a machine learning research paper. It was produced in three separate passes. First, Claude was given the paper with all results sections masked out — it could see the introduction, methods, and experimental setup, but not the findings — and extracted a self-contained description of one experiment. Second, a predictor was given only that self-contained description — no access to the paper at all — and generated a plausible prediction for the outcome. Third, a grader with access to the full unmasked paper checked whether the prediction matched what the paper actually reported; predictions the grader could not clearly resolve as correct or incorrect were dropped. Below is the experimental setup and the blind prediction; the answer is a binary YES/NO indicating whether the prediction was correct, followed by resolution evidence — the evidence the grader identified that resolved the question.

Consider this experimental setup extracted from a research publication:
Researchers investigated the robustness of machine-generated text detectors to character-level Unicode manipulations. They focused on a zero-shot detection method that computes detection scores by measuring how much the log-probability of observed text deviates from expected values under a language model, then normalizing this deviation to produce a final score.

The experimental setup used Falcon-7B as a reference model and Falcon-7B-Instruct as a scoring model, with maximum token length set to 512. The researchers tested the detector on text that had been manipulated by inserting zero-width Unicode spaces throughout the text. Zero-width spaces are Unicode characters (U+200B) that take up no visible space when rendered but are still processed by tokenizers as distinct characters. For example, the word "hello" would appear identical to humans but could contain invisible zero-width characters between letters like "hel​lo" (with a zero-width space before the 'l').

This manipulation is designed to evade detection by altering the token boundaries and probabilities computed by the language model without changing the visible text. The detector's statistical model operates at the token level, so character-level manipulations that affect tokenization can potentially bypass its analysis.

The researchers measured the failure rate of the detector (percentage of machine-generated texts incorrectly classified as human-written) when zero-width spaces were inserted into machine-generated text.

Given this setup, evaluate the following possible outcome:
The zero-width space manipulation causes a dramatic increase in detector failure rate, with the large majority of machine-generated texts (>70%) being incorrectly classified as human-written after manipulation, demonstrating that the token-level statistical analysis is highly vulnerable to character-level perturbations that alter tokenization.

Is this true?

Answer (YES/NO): NO